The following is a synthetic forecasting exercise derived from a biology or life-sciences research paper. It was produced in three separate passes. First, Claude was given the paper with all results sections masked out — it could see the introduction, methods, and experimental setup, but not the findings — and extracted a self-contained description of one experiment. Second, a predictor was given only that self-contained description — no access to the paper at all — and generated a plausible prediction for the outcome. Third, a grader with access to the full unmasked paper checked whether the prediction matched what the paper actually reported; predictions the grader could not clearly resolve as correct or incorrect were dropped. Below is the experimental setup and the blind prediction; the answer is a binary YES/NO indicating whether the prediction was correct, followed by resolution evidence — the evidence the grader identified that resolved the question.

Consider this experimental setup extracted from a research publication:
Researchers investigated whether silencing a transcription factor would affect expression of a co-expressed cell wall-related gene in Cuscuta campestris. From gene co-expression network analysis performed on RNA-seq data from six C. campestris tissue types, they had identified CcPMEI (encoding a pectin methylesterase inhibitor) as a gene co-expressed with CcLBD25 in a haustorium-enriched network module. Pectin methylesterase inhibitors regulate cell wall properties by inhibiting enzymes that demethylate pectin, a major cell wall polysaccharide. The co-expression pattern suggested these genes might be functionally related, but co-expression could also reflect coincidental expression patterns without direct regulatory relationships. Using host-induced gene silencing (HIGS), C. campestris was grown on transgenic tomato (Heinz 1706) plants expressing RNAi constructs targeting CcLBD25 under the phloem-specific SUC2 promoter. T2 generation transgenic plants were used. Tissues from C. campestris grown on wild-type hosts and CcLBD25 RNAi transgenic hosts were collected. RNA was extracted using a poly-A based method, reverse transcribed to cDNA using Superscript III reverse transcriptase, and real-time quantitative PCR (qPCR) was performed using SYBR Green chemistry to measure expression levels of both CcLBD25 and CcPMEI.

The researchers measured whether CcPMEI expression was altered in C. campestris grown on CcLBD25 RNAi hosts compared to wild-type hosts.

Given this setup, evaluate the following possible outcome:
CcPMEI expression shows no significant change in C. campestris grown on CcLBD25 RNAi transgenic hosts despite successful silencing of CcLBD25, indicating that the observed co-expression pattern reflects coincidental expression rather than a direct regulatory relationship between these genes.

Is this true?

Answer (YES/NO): NO